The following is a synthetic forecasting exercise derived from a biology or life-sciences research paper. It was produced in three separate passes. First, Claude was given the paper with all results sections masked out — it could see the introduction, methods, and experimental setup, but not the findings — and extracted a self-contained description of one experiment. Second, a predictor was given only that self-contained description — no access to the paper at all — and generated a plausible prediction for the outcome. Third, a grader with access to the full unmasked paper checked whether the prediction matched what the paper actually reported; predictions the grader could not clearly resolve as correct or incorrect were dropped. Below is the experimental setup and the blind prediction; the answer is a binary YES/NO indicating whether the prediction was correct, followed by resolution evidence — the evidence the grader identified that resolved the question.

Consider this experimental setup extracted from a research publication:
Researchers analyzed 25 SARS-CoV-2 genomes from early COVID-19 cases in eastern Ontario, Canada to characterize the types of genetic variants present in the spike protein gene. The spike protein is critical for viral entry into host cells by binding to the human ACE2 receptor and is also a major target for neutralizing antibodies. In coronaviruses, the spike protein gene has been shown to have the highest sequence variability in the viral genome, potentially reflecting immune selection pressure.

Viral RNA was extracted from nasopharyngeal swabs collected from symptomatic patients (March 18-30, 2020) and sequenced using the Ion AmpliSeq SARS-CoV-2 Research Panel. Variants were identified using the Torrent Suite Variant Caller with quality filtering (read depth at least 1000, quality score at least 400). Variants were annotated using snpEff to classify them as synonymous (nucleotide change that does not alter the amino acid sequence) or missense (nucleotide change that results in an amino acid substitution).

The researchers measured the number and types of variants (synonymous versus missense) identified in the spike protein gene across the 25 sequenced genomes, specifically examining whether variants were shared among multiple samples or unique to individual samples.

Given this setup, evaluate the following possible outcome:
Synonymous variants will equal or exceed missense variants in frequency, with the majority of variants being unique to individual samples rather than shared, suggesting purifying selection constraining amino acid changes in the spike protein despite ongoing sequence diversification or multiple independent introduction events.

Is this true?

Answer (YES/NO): YES